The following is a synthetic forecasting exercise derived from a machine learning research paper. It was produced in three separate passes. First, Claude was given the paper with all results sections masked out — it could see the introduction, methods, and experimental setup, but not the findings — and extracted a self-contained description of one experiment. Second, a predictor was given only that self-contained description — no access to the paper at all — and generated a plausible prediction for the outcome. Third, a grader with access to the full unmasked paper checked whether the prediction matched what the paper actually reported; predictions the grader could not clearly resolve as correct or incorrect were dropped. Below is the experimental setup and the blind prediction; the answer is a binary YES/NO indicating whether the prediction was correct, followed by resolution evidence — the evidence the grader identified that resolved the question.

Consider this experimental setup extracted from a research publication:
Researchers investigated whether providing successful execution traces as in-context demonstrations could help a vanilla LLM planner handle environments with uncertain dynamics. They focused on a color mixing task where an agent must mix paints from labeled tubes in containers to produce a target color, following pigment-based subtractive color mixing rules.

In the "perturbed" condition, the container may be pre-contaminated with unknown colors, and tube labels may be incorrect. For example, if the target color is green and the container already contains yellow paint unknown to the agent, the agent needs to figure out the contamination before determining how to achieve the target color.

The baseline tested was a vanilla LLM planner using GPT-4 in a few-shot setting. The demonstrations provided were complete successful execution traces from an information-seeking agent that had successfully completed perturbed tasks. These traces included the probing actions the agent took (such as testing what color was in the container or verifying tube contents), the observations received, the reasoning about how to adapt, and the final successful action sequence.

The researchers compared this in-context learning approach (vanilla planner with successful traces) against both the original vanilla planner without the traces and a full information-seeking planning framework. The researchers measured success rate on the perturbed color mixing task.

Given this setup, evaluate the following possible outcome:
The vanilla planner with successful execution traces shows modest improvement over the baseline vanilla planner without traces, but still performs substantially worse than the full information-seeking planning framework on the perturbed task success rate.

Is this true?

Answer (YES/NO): NO